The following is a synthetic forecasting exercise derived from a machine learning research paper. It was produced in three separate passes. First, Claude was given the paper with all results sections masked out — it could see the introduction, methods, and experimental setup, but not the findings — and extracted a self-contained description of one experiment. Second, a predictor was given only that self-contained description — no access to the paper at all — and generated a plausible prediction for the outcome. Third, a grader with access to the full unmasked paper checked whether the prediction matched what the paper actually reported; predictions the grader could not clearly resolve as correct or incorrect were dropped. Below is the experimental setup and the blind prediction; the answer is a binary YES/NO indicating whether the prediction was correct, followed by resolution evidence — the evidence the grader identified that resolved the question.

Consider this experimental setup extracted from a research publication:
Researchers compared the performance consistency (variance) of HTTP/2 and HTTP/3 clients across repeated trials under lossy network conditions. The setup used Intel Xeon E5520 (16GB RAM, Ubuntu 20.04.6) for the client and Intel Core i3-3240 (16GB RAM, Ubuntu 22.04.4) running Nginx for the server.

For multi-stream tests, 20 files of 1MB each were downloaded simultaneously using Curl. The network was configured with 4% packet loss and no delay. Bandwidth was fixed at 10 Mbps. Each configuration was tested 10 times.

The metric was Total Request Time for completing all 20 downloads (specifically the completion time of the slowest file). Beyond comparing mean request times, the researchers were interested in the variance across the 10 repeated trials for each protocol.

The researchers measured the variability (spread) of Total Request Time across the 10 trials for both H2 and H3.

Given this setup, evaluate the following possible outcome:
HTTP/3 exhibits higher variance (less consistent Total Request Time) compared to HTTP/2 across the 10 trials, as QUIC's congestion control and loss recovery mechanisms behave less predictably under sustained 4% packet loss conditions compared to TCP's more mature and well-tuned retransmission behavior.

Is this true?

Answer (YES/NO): NO